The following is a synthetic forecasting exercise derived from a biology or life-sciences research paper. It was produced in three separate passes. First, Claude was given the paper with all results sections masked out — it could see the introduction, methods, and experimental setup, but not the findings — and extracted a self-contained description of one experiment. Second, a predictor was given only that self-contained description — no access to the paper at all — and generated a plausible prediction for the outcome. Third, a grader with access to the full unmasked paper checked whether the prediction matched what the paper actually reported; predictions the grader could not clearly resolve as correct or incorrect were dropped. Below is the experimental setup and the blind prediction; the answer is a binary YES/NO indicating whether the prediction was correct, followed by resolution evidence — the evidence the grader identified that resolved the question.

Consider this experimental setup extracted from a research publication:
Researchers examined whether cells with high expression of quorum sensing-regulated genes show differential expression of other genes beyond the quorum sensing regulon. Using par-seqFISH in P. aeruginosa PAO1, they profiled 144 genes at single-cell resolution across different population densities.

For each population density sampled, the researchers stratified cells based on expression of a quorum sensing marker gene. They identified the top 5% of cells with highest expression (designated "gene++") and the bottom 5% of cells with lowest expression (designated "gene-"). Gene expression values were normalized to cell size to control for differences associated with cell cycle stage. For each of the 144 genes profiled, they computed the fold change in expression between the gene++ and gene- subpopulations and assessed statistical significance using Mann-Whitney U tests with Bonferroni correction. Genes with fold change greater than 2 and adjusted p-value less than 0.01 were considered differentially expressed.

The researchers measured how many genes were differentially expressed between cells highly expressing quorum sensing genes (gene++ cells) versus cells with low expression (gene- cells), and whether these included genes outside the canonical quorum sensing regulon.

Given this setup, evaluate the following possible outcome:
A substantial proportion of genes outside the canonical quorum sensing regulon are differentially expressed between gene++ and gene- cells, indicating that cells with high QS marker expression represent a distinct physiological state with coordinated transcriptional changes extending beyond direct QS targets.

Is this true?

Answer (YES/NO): NO